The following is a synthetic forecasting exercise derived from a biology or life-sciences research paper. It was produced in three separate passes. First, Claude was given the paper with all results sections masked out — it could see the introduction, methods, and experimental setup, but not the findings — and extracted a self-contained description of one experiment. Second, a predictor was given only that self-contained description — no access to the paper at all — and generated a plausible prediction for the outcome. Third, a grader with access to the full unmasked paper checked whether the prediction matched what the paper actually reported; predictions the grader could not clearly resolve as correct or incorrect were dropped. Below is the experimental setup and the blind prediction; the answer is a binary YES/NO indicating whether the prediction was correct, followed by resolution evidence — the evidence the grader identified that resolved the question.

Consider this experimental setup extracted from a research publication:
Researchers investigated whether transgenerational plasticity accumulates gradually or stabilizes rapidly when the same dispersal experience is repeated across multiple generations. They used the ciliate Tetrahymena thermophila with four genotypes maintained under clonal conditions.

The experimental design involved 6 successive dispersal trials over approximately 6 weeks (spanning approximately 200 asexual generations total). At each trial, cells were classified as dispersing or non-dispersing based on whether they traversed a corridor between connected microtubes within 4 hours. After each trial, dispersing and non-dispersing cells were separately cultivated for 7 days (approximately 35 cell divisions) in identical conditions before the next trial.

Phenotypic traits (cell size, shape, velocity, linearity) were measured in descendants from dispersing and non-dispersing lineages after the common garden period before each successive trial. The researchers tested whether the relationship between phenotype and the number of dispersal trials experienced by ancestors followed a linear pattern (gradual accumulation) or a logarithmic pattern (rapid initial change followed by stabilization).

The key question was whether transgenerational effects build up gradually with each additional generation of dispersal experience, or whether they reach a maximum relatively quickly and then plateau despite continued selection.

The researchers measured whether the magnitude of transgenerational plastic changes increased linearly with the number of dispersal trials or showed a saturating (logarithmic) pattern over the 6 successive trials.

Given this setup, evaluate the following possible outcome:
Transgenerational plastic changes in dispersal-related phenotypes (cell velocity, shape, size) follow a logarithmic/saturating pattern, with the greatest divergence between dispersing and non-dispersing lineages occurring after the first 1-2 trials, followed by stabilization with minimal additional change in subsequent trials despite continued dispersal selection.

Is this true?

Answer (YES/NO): YES